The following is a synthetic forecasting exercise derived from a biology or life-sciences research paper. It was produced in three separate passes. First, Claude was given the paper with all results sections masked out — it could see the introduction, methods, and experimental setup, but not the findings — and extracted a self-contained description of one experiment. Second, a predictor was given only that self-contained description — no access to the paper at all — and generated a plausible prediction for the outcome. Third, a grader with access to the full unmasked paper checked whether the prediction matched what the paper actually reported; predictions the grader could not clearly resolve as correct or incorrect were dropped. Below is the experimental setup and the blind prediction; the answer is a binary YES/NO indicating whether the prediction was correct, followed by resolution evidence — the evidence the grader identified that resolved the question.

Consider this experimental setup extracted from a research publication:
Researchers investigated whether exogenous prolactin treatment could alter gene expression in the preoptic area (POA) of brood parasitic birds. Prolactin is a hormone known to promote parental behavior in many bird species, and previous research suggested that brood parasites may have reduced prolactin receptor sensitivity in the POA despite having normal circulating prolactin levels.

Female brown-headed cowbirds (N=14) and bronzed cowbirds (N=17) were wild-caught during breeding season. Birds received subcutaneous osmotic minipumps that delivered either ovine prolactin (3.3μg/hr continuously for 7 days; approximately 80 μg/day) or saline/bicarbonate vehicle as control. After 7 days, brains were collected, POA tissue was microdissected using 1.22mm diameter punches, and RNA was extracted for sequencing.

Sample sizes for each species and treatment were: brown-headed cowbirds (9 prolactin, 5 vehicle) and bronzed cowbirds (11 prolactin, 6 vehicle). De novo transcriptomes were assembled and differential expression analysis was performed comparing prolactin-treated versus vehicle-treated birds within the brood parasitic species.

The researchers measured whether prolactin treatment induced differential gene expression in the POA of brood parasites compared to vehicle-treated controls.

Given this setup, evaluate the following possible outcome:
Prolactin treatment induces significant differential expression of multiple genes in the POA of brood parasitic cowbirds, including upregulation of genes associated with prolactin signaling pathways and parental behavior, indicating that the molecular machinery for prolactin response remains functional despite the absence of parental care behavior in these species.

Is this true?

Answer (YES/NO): NO